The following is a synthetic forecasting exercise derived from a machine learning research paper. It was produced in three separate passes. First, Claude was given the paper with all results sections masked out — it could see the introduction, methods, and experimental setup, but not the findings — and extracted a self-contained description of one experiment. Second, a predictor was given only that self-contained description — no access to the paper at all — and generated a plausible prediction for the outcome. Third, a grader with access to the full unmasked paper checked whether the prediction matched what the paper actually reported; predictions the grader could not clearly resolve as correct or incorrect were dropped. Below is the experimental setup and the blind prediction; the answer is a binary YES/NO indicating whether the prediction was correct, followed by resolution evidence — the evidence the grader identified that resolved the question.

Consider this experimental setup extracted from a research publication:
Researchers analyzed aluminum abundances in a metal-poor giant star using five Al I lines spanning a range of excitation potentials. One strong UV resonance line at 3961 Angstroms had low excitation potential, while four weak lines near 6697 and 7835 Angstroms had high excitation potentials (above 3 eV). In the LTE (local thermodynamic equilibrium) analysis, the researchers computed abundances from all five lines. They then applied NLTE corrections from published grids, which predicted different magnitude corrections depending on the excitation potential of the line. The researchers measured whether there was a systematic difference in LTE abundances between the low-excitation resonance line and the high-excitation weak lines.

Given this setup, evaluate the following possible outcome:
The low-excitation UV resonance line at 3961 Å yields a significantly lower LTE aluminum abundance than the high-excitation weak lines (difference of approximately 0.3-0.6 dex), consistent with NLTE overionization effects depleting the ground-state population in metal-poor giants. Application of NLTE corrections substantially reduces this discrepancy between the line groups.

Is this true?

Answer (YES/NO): NO